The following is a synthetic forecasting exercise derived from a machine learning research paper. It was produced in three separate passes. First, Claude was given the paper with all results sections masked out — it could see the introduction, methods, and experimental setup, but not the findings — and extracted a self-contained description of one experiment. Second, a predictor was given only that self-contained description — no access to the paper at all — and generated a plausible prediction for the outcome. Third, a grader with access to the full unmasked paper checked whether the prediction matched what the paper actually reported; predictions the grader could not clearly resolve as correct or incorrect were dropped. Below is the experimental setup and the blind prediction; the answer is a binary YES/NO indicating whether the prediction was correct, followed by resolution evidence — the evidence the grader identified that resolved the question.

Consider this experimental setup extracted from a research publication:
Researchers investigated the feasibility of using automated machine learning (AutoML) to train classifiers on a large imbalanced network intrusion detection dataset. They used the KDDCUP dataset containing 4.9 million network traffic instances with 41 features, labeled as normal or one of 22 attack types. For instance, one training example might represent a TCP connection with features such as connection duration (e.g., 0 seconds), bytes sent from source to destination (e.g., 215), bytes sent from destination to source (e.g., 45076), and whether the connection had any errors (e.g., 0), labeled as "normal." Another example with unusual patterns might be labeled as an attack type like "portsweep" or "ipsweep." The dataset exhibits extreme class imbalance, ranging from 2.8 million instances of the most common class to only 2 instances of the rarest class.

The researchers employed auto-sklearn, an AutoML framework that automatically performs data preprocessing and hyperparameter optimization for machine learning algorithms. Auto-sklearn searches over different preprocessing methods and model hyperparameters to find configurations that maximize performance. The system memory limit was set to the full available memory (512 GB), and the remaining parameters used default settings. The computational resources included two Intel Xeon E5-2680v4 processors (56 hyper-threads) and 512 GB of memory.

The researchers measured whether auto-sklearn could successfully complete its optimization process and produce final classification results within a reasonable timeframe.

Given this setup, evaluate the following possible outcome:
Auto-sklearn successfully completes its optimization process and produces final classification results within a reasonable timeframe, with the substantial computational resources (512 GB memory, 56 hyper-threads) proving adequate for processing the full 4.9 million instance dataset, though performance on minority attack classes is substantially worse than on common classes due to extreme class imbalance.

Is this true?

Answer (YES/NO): NO